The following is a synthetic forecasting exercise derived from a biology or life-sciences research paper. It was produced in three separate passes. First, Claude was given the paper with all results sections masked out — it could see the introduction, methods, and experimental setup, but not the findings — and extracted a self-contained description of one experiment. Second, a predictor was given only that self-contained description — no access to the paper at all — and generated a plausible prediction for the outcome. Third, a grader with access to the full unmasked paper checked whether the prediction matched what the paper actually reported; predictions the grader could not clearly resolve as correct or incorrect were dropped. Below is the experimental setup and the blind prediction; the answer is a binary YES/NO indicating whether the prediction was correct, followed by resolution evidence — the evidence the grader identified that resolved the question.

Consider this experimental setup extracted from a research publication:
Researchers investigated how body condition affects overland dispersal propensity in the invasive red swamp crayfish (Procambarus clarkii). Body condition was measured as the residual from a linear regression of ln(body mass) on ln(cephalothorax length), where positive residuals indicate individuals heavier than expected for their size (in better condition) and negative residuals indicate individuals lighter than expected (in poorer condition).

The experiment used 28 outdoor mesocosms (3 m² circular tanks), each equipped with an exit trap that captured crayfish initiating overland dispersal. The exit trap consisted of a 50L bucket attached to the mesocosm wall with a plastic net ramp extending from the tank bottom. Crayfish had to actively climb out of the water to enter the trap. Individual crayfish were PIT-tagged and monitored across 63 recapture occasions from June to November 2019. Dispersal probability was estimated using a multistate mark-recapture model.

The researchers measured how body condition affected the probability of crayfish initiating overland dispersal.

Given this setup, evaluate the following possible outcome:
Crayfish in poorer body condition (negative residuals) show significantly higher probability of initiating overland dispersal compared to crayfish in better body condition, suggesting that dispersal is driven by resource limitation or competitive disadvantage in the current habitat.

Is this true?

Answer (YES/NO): NO